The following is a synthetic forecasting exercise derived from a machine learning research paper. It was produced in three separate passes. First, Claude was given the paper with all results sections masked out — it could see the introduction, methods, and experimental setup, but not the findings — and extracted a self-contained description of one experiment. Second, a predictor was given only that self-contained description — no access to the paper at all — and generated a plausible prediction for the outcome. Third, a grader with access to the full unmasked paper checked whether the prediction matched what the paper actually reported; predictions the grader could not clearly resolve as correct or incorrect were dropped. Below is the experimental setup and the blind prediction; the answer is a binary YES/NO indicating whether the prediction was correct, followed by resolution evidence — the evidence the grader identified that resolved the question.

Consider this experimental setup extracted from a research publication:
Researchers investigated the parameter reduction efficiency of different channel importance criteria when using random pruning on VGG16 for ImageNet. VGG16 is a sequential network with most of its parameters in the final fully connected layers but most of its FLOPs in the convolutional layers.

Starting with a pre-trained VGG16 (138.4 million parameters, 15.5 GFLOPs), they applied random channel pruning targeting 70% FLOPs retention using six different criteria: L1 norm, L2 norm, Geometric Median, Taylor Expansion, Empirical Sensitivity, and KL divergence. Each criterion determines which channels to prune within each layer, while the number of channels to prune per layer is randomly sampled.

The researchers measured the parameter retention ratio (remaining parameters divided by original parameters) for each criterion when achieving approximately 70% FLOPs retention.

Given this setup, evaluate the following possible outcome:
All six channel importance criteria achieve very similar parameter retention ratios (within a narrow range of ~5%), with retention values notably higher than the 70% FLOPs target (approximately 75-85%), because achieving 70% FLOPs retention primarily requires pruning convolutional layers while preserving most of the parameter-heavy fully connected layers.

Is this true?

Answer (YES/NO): NO